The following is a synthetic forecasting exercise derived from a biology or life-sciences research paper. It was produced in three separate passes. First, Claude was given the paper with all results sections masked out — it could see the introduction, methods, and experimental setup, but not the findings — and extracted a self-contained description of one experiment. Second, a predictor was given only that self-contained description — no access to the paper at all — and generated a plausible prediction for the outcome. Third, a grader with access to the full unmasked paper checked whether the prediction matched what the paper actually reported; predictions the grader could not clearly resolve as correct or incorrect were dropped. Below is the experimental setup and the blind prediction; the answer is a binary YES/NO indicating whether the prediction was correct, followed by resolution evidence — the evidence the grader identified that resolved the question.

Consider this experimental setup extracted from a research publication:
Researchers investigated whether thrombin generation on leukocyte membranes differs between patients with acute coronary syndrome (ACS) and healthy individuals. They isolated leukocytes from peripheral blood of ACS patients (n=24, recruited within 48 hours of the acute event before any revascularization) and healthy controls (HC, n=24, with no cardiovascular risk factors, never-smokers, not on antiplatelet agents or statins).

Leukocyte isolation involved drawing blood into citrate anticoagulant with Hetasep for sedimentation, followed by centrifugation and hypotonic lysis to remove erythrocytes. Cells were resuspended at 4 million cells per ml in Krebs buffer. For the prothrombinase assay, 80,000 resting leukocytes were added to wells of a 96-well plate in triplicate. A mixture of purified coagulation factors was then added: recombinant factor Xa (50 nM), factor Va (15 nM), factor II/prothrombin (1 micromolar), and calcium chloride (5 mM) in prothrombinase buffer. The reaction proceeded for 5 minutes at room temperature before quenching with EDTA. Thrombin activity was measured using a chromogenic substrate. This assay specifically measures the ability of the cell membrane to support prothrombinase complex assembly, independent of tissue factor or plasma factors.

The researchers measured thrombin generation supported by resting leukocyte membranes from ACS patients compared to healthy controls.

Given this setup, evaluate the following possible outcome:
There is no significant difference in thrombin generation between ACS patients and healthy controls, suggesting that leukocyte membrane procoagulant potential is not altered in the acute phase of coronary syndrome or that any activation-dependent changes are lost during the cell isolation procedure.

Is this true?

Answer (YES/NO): NO